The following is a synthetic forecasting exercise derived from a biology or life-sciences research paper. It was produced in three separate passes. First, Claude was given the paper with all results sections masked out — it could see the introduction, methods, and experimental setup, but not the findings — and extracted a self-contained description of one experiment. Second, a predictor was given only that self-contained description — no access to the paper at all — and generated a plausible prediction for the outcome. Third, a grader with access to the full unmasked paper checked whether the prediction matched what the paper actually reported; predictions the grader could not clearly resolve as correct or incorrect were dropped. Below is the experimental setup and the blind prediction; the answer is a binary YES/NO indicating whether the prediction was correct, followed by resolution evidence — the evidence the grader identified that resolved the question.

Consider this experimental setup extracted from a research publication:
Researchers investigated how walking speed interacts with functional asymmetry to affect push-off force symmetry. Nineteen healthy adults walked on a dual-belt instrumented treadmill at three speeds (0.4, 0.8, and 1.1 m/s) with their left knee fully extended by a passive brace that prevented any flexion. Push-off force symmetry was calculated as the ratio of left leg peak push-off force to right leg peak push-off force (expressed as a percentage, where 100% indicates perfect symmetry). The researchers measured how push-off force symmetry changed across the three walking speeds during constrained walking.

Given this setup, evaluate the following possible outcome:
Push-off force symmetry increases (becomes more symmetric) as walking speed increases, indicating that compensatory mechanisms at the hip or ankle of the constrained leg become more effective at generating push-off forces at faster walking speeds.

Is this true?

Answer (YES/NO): NO